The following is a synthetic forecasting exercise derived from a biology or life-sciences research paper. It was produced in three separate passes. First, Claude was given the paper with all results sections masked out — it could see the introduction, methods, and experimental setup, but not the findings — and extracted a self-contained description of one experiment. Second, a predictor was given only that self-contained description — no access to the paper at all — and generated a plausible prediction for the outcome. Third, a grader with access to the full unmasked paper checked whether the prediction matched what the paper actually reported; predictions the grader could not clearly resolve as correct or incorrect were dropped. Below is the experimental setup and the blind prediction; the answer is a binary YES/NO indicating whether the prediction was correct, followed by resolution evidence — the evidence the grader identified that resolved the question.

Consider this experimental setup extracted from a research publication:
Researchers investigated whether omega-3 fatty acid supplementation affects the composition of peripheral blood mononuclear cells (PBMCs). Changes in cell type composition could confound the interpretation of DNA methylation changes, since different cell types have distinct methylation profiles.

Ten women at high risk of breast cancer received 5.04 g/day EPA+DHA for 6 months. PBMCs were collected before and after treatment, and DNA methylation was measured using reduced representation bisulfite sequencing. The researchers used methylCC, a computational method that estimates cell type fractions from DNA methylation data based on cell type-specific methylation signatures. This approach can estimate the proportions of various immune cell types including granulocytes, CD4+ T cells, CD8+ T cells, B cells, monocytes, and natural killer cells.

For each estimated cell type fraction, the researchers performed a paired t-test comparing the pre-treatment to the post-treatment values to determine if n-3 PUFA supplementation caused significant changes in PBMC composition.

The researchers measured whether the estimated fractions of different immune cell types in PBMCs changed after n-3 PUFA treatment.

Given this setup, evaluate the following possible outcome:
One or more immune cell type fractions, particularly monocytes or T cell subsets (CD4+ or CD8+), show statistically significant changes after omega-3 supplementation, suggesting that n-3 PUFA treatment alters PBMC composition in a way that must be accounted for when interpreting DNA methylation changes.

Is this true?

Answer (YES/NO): NO